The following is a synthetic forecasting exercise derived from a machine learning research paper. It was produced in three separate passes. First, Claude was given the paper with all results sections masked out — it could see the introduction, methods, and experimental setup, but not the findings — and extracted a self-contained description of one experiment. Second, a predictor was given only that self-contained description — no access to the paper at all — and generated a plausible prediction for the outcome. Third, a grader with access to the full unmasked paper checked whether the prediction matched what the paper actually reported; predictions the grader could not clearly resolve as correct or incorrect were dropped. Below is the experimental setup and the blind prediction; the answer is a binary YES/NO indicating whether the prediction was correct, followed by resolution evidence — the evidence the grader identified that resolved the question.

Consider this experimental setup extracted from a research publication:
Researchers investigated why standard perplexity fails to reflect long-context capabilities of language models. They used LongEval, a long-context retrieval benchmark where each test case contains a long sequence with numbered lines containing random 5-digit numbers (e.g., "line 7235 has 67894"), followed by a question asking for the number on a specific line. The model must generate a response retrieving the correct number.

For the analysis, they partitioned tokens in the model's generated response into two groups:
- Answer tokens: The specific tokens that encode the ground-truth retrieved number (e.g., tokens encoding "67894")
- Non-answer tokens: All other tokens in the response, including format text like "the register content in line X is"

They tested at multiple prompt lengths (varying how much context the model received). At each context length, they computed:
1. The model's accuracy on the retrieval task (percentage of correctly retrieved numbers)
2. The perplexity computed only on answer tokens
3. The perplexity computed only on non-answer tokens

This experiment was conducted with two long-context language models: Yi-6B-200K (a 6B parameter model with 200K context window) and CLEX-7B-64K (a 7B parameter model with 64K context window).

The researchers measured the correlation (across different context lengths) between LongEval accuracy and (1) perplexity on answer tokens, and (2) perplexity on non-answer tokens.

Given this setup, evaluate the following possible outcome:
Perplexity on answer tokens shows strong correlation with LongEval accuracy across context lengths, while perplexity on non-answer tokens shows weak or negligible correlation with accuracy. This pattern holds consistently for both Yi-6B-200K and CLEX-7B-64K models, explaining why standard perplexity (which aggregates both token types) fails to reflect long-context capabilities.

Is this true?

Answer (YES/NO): YES